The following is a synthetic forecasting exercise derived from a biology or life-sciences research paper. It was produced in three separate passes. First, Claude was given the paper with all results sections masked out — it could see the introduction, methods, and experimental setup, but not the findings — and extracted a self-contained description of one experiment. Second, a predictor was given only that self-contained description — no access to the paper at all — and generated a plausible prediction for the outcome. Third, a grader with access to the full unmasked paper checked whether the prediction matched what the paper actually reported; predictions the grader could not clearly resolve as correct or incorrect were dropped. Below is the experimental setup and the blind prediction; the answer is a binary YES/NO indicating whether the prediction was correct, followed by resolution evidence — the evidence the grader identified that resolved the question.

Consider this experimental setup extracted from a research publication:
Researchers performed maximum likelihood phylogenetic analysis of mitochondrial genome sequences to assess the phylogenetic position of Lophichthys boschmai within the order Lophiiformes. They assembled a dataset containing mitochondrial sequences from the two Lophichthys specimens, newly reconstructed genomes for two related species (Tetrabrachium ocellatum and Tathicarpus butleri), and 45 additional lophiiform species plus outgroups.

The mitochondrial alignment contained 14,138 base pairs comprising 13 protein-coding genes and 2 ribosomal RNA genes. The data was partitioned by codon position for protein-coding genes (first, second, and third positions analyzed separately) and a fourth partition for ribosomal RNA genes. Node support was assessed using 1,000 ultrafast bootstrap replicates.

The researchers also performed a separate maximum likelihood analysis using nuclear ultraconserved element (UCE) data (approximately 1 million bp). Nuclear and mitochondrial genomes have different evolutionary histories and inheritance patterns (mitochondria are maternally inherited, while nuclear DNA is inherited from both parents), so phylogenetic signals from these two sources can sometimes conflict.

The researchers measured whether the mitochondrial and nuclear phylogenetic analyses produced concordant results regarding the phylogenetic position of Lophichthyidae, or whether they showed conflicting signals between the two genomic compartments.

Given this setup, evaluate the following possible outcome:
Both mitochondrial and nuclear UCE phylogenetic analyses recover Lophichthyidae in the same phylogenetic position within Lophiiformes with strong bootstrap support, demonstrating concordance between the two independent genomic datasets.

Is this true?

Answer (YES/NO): YES